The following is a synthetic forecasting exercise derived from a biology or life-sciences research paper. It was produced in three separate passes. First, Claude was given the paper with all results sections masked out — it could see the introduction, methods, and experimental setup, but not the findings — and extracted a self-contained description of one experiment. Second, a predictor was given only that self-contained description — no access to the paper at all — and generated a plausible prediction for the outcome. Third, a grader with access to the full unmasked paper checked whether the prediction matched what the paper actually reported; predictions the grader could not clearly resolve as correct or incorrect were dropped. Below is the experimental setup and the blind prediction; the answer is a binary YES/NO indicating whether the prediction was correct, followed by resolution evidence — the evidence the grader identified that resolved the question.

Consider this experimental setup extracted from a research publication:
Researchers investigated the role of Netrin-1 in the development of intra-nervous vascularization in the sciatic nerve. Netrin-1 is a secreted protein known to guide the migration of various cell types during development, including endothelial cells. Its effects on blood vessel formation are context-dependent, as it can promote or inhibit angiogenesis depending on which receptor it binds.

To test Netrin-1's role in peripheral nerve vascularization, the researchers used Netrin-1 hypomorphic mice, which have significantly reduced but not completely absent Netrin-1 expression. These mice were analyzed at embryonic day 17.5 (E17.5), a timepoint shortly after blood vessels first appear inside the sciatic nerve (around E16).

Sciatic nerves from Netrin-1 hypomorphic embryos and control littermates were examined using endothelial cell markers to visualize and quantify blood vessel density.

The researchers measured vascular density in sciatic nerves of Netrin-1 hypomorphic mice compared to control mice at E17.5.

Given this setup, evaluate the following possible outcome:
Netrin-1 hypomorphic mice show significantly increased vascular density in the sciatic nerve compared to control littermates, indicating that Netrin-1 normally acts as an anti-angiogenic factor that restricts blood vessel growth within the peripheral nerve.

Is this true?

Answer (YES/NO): NO